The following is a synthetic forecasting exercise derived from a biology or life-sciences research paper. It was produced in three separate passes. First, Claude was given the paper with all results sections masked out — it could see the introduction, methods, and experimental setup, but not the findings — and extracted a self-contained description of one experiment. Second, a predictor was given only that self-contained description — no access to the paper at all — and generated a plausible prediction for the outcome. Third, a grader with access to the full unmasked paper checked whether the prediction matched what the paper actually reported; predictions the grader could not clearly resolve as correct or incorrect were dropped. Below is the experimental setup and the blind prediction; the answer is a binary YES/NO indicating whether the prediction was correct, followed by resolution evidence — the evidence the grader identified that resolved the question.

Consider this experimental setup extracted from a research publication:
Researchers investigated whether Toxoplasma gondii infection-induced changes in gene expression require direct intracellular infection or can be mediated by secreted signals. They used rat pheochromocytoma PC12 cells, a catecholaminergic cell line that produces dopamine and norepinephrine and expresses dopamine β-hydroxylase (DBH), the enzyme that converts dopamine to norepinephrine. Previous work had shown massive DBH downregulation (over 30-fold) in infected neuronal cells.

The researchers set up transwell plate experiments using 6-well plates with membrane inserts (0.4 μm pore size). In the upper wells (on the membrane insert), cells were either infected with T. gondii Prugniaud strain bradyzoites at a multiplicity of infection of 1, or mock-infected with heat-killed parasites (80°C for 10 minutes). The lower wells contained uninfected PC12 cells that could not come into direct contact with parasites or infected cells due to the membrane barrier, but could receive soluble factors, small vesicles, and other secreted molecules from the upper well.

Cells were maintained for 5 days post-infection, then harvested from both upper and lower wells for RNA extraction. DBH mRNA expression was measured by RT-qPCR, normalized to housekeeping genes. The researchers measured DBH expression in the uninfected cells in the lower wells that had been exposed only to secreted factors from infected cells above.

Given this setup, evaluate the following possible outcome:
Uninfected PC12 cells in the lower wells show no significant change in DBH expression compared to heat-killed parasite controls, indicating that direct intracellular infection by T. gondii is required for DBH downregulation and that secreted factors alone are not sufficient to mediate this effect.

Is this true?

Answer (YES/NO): NO